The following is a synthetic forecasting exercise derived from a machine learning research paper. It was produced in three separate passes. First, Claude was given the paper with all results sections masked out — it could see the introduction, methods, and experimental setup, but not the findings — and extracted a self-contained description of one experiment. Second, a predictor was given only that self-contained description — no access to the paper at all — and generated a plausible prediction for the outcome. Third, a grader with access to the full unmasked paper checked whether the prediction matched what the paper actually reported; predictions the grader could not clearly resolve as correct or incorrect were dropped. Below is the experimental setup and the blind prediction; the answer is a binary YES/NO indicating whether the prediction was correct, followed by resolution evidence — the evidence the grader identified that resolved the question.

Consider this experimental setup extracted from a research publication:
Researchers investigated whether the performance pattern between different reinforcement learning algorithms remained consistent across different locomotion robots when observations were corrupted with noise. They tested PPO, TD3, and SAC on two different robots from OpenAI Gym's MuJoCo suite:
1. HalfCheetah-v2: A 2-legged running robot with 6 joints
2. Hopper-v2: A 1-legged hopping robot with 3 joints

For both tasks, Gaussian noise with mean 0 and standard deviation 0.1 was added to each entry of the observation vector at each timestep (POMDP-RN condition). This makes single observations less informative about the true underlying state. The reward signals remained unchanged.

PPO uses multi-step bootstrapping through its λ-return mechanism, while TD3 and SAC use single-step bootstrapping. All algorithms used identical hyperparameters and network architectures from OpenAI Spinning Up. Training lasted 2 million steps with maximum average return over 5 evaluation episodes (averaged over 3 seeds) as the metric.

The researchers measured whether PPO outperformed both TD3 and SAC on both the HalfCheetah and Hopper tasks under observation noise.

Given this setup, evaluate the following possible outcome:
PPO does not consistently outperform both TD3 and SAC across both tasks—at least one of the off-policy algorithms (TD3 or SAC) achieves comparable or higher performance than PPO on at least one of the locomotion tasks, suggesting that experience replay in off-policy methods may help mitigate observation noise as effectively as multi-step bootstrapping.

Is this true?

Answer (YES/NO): YES